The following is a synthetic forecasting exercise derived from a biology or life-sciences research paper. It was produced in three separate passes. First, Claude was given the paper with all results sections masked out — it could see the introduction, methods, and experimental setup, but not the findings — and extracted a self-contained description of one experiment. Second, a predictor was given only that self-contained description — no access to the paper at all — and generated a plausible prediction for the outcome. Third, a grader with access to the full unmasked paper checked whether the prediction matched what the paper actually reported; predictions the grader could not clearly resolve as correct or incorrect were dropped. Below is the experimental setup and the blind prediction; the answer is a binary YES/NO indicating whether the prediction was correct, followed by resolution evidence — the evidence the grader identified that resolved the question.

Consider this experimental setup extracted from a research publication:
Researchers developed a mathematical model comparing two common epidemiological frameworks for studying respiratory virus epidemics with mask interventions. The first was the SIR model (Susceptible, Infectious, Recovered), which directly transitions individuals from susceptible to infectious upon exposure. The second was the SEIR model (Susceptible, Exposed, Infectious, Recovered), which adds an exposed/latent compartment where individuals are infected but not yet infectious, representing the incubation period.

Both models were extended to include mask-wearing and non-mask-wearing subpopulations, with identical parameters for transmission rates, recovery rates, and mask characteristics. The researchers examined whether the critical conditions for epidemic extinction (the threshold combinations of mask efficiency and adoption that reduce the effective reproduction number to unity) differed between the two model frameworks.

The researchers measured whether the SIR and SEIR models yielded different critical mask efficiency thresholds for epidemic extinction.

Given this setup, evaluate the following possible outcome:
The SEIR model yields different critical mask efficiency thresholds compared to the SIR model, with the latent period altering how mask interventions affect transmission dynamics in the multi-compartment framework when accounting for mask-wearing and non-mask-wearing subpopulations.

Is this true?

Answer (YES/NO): NO